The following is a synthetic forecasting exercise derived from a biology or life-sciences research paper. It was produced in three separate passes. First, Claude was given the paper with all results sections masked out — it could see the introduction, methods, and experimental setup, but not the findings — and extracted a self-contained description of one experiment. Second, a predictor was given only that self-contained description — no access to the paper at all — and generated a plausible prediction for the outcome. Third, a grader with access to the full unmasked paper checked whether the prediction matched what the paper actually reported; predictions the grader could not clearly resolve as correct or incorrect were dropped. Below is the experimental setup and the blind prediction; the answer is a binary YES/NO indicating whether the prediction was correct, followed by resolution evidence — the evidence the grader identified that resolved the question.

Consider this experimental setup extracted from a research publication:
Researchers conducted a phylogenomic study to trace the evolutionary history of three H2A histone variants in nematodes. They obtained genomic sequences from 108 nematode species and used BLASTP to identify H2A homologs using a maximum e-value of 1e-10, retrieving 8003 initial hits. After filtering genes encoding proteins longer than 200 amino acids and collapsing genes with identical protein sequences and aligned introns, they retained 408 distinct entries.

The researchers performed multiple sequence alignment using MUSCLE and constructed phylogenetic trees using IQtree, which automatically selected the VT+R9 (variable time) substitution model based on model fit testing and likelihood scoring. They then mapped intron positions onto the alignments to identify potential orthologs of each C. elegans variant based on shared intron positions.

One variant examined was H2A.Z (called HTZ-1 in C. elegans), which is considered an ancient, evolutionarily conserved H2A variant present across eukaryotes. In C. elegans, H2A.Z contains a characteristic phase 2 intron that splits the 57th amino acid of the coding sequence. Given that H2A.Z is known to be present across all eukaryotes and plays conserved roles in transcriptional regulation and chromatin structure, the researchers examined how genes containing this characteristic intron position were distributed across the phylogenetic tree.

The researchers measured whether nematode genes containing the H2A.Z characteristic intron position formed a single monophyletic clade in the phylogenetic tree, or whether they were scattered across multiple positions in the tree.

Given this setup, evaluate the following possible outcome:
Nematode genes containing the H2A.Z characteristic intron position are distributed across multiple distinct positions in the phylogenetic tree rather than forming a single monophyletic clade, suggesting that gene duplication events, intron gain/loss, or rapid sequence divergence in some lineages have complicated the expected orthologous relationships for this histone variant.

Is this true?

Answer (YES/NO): NO